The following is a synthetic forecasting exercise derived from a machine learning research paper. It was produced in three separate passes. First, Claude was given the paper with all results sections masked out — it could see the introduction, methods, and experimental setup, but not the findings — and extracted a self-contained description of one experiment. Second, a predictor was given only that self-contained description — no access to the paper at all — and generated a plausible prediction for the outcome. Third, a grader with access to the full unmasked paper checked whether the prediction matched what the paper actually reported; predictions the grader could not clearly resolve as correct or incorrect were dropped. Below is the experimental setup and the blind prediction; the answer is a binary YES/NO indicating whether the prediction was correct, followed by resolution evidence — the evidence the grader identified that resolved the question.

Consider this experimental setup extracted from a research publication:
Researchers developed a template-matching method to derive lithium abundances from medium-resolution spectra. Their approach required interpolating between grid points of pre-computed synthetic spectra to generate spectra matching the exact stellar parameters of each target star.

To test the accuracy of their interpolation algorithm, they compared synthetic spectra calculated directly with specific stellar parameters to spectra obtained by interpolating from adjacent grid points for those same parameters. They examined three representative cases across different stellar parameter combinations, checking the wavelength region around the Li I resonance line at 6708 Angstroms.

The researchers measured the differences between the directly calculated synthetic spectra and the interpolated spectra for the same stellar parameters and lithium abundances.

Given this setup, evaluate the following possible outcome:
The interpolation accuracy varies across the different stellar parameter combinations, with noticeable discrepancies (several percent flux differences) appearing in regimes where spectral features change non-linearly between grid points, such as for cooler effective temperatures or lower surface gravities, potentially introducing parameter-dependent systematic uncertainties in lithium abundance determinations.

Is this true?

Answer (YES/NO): NO